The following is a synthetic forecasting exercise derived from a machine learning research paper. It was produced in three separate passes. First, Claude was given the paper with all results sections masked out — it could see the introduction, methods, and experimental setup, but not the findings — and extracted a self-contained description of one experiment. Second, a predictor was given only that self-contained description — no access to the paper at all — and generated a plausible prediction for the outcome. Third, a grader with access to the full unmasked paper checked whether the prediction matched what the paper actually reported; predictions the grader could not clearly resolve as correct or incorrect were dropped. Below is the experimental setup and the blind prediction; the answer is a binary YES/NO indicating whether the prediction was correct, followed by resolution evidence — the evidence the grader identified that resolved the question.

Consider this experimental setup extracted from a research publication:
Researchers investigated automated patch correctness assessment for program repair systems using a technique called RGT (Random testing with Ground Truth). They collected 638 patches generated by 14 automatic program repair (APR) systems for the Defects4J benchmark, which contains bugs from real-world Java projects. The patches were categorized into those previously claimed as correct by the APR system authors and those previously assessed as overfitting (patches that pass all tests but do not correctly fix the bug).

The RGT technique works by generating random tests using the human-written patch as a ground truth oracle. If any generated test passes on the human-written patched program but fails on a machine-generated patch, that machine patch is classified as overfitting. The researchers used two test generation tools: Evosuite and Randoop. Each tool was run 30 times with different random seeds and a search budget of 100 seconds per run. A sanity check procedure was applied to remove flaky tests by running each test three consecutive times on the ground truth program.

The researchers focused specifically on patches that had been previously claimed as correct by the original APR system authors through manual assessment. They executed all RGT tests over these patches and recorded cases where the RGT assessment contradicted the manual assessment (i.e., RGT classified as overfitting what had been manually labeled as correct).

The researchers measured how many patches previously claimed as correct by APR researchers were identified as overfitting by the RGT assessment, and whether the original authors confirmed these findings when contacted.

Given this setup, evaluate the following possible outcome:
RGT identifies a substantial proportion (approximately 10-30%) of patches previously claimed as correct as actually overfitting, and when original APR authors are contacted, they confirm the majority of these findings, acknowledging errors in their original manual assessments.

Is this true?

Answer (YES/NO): NO